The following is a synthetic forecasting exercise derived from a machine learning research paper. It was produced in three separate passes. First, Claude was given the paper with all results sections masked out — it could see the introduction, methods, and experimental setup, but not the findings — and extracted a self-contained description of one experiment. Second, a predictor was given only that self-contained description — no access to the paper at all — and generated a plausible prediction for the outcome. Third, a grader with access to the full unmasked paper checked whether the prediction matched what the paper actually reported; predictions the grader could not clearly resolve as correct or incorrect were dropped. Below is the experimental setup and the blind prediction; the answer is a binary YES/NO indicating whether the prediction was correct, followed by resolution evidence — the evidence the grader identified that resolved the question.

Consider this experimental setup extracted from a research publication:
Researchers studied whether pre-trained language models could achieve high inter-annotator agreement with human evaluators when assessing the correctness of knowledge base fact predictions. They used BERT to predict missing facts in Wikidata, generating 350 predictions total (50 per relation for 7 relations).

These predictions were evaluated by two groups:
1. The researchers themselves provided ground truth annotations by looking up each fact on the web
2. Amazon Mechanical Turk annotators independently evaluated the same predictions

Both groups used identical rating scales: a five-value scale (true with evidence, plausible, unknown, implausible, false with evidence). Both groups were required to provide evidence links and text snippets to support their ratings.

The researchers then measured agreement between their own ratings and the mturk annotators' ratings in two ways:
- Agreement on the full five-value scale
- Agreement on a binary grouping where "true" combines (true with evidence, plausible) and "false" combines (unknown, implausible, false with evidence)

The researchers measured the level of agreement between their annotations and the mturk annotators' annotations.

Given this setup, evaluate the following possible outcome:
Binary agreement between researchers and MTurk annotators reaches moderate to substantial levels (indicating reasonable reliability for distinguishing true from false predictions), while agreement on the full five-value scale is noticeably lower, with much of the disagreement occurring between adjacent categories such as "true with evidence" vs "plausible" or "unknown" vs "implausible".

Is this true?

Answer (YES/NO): NO